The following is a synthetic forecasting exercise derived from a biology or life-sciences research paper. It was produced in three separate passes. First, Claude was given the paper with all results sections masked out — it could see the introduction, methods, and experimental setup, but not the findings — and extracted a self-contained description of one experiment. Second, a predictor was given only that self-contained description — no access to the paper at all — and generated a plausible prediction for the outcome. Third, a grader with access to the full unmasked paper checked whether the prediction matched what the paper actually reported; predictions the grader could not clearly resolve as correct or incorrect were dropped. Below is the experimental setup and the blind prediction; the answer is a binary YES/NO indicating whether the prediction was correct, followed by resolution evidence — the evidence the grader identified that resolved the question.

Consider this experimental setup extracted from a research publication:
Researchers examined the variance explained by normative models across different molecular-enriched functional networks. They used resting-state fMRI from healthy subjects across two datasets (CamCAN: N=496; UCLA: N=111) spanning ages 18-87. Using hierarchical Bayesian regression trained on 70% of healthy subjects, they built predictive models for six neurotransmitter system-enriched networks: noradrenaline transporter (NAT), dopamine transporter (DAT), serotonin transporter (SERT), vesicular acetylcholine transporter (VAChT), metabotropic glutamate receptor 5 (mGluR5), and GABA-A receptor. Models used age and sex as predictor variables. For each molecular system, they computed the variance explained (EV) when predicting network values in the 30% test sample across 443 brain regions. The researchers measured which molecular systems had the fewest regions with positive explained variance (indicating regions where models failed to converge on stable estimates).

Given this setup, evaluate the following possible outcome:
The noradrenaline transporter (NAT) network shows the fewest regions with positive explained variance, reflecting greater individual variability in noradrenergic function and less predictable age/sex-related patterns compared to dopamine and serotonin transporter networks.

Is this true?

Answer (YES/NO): NO